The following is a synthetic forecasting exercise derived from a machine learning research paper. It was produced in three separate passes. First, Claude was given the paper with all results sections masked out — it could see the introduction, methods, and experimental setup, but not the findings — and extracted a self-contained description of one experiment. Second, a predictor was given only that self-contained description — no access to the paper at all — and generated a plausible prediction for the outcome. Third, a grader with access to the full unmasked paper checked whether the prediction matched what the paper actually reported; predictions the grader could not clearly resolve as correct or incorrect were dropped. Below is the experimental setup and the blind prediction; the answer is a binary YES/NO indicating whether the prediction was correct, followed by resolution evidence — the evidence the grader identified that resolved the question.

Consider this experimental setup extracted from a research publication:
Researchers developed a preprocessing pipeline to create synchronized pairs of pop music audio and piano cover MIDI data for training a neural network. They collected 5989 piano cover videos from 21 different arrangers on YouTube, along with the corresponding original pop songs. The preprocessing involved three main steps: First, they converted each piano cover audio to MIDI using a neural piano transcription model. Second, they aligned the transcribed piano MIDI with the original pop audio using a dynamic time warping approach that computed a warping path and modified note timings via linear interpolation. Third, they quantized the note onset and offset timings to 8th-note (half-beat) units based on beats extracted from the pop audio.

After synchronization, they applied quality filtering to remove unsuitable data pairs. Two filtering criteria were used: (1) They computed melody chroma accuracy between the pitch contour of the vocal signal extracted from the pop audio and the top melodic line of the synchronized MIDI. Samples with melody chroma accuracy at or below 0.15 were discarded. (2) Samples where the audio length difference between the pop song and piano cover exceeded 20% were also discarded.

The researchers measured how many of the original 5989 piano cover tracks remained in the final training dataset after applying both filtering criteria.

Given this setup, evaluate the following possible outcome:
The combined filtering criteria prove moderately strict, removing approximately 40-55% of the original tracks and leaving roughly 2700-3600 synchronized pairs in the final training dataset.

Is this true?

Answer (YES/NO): NO